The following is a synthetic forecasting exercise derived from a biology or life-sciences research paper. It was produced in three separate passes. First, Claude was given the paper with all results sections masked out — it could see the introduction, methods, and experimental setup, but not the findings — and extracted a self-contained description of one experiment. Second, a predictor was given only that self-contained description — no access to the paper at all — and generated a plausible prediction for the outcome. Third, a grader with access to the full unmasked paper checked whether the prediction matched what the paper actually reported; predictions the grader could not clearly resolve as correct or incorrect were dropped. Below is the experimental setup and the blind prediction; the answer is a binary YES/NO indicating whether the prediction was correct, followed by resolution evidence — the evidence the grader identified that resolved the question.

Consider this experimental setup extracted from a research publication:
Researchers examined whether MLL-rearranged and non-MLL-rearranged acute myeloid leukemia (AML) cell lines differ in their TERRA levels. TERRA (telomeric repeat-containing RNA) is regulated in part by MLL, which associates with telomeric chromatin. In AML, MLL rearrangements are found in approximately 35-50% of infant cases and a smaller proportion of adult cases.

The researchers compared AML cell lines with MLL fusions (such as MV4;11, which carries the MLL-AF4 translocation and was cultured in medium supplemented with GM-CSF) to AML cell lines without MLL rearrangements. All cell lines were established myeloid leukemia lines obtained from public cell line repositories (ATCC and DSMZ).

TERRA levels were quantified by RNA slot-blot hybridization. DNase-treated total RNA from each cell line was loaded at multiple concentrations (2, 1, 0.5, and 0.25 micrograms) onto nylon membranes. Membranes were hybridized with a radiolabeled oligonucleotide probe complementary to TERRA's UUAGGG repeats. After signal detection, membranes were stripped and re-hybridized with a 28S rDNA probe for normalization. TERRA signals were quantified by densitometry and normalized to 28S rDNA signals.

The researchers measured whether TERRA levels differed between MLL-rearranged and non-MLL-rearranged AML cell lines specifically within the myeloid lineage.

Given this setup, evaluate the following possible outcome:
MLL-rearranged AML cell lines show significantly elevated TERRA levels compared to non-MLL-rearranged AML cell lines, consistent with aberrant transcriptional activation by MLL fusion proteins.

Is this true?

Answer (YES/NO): NO